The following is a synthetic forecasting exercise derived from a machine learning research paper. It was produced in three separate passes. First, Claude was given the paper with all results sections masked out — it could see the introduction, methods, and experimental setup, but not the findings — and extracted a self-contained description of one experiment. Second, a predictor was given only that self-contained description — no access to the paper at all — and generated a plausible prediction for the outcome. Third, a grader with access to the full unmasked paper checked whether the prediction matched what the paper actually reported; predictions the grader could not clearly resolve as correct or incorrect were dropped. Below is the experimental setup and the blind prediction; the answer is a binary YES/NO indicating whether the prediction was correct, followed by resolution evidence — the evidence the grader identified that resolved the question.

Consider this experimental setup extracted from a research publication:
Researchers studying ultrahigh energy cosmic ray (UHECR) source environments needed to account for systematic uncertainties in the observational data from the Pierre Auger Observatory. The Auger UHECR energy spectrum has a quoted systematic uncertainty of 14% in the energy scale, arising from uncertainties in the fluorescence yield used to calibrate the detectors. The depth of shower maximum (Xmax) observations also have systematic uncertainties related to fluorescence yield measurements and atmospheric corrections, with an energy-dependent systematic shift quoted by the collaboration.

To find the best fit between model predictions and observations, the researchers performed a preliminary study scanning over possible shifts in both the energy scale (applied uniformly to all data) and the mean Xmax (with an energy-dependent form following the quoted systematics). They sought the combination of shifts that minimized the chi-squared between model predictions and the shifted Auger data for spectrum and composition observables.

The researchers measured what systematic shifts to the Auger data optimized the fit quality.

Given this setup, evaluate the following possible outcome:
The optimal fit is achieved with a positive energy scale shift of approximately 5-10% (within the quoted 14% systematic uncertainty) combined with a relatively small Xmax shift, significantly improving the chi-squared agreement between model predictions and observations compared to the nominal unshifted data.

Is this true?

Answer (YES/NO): NO